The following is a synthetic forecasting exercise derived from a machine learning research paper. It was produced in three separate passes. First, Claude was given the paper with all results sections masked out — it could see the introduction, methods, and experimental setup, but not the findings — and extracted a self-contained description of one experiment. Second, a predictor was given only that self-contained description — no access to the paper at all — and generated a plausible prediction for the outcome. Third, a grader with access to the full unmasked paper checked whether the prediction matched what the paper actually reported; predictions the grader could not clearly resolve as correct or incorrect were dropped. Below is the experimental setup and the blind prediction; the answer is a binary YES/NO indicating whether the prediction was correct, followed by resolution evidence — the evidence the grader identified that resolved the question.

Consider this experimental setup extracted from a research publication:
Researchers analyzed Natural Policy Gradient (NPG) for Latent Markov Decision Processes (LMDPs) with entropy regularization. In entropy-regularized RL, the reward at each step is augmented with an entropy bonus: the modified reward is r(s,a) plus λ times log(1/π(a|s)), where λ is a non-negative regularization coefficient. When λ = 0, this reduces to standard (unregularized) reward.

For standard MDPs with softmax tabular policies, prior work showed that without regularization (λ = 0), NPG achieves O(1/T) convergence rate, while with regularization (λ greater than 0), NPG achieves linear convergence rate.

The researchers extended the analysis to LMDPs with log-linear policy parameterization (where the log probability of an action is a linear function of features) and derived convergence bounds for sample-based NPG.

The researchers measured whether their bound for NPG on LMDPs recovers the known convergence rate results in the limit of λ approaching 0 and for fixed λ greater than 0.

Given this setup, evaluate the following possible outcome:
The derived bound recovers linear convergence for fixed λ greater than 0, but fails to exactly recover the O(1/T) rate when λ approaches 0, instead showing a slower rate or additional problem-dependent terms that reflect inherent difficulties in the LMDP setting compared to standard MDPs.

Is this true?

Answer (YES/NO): NO